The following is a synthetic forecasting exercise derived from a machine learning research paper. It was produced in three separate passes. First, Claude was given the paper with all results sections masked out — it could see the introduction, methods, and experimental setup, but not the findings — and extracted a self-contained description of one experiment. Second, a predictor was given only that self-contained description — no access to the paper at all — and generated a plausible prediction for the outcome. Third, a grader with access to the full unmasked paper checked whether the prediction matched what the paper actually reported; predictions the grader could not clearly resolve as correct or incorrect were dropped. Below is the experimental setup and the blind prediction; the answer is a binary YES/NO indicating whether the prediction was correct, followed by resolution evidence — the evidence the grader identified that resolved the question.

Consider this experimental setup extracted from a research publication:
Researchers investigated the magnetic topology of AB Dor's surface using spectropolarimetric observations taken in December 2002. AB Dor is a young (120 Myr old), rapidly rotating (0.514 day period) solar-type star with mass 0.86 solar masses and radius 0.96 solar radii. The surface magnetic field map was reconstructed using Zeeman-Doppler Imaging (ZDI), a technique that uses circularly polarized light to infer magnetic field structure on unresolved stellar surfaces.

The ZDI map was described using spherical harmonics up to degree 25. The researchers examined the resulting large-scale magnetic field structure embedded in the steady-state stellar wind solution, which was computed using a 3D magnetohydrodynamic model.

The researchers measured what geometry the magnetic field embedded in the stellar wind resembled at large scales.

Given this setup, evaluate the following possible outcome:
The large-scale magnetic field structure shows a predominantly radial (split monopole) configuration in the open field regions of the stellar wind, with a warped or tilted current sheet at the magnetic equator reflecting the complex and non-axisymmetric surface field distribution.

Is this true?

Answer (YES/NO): NO